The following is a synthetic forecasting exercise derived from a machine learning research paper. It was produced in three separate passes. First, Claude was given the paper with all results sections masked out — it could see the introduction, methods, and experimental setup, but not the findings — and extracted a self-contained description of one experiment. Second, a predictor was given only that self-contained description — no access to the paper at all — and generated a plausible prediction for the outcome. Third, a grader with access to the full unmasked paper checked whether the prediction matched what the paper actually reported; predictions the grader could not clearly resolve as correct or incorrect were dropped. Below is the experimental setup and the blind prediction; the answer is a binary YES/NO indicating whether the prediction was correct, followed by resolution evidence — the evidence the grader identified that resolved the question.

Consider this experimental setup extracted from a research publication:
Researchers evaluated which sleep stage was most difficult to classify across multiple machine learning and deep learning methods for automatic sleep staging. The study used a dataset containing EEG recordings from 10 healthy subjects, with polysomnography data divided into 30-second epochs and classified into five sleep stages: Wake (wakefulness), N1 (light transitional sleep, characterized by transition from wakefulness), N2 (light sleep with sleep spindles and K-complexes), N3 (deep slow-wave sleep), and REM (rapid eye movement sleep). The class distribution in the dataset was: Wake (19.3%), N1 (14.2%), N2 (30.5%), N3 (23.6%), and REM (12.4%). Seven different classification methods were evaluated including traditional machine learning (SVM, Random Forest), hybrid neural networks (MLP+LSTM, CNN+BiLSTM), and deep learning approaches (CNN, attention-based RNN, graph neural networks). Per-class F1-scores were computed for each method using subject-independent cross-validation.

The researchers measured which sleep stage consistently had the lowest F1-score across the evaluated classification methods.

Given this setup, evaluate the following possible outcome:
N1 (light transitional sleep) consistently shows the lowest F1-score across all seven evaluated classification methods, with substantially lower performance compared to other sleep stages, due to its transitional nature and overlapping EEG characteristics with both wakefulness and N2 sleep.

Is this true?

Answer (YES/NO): YES